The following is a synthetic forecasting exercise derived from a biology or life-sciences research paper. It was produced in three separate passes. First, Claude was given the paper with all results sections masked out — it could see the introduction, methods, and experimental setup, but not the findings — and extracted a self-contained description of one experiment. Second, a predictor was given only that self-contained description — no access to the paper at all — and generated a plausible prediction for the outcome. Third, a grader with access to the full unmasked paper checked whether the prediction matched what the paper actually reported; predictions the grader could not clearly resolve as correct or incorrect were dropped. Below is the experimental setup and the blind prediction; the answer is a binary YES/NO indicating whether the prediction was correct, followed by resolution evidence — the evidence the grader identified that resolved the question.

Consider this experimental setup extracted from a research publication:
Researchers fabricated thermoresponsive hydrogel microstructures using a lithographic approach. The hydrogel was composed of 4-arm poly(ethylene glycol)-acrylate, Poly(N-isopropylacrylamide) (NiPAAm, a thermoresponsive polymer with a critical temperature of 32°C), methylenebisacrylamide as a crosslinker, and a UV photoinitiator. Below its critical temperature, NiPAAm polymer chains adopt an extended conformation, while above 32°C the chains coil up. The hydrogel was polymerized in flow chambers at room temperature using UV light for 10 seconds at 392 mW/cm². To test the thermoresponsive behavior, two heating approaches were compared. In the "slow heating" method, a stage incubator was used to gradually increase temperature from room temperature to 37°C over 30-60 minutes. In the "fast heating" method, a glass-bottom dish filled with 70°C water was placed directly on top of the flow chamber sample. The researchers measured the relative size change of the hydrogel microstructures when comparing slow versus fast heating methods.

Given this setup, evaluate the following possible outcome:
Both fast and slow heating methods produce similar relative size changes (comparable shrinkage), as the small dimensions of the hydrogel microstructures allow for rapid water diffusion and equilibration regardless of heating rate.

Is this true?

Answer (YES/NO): NO